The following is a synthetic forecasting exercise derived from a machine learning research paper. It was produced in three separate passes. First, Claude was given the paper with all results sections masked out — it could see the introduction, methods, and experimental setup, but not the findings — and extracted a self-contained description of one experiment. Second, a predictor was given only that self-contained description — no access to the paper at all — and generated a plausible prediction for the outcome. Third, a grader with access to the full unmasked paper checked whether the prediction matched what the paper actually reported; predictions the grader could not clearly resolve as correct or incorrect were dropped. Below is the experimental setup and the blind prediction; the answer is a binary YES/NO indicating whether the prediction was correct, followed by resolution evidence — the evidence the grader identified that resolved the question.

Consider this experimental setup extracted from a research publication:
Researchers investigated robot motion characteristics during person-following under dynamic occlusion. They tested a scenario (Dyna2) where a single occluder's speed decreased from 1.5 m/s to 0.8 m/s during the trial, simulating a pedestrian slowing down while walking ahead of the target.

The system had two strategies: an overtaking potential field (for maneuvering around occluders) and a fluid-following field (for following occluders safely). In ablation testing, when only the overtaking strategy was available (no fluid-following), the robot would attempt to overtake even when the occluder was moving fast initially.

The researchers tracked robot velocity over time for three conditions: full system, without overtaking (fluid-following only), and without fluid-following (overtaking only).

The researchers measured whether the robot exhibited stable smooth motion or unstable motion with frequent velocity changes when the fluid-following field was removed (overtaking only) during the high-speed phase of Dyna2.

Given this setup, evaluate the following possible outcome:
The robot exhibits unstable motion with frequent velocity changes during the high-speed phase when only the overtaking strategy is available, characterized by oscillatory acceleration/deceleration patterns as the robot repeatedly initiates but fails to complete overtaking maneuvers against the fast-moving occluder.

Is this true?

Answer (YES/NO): NO